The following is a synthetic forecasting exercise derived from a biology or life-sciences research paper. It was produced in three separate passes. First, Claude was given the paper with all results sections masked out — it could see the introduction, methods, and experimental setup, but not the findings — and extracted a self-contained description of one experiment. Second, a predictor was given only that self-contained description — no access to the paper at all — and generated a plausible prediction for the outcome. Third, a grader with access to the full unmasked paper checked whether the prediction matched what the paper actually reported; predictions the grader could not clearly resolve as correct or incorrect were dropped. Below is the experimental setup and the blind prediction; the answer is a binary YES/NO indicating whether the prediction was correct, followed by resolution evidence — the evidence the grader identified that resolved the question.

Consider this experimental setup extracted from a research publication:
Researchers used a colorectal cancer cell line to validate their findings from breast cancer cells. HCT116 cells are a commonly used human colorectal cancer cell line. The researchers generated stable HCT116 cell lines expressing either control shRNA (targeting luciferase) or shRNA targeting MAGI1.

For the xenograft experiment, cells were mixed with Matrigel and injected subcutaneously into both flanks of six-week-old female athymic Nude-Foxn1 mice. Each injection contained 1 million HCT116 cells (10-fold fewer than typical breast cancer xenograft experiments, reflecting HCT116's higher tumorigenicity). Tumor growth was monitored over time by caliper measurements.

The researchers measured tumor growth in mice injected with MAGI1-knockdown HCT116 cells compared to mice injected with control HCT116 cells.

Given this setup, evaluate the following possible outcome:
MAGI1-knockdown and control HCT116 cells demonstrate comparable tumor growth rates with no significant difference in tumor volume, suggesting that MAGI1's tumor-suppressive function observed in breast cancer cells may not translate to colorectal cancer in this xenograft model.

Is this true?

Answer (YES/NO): NO